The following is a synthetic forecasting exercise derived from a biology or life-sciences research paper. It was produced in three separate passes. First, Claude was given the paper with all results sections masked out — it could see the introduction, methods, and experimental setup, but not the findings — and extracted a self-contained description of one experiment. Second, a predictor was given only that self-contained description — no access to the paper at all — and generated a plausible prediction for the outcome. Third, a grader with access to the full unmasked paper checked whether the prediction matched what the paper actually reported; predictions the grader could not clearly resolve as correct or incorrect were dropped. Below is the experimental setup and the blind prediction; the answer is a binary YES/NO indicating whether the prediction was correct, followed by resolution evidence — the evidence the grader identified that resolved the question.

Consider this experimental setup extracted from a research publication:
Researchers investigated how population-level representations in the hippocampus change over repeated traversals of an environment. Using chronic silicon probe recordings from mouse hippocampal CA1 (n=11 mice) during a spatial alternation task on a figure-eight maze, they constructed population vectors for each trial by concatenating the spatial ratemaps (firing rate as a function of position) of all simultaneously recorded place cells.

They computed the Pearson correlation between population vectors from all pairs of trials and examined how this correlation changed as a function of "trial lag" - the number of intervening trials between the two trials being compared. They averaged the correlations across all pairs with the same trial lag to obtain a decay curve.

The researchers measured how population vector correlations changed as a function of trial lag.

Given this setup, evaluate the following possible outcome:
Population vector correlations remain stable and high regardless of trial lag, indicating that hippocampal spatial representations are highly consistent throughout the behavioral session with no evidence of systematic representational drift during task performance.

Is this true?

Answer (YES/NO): NO